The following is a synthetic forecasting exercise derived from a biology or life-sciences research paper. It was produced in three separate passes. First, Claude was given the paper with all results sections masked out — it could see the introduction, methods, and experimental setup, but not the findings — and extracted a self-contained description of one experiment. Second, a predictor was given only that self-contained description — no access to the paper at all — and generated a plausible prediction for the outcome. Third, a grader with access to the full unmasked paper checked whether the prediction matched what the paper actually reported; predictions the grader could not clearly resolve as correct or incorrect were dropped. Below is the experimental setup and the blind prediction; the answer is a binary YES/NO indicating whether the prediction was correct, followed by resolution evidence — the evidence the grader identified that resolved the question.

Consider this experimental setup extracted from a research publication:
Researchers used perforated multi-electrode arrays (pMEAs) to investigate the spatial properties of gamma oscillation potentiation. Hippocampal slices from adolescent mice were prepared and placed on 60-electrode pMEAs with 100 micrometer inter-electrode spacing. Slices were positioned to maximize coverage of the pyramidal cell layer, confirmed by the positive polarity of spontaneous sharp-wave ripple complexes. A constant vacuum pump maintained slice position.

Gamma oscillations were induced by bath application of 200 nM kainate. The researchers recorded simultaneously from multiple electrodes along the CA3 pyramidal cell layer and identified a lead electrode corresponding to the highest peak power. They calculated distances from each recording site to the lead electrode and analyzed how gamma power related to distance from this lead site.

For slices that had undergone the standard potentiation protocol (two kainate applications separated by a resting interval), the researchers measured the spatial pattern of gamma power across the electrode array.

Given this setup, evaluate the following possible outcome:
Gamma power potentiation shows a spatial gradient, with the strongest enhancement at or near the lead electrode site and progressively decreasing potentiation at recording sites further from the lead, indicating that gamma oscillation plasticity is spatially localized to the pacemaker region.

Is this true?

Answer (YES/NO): NO